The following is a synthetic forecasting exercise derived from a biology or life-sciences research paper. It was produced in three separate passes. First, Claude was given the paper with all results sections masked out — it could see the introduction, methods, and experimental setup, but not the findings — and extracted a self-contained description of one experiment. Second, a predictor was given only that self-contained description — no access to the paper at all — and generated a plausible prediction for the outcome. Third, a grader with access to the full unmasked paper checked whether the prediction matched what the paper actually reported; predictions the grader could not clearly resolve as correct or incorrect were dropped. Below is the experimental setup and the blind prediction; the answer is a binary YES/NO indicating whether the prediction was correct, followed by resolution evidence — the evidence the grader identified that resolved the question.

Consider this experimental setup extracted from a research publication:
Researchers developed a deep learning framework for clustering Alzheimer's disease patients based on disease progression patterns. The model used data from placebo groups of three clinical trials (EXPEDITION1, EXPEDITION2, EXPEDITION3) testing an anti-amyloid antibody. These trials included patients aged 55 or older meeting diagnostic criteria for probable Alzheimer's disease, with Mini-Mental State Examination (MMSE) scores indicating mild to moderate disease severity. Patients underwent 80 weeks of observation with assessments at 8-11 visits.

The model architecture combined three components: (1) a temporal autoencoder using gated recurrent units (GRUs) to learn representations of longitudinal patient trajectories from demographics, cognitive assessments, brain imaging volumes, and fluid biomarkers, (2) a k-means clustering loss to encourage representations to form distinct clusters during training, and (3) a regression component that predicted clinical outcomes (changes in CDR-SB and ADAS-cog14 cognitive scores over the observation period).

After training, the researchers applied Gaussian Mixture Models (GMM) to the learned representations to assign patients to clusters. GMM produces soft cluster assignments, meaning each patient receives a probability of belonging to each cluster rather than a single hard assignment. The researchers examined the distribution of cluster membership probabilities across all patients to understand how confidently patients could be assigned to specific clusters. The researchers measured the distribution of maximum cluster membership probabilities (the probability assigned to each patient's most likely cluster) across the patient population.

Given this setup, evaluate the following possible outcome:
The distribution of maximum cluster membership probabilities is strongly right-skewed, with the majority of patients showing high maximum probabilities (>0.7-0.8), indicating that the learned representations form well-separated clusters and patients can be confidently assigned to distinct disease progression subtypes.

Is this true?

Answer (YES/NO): YES